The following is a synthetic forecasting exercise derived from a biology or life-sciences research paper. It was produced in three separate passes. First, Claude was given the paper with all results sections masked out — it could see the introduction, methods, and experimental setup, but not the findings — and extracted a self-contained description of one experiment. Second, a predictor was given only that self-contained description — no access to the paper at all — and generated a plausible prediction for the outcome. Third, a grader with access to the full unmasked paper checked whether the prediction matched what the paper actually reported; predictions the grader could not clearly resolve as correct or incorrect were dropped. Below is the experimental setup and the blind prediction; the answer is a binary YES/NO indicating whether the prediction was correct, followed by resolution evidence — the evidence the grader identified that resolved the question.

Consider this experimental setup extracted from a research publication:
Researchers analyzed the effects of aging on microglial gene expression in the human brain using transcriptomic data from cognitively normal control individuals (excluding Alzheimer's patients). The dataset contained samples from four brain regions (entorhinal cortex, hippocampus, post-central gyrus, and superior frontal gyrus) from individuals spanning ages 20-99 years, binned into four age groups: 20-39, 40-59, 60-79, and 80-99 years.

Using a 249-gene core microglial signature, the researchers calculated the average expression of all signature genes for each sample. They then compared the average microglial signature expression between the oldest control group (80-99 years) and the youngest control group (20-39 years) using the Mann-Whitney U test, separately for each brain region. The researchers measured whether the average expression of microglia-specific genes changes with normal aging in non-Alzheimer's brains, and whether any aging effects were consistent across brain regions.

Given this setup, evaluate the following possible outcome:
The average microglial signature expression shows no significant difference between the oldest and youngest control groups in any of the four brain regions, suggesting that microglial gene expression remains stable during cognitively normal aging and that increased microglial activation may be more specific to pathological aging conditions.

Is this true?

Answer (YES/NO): NO